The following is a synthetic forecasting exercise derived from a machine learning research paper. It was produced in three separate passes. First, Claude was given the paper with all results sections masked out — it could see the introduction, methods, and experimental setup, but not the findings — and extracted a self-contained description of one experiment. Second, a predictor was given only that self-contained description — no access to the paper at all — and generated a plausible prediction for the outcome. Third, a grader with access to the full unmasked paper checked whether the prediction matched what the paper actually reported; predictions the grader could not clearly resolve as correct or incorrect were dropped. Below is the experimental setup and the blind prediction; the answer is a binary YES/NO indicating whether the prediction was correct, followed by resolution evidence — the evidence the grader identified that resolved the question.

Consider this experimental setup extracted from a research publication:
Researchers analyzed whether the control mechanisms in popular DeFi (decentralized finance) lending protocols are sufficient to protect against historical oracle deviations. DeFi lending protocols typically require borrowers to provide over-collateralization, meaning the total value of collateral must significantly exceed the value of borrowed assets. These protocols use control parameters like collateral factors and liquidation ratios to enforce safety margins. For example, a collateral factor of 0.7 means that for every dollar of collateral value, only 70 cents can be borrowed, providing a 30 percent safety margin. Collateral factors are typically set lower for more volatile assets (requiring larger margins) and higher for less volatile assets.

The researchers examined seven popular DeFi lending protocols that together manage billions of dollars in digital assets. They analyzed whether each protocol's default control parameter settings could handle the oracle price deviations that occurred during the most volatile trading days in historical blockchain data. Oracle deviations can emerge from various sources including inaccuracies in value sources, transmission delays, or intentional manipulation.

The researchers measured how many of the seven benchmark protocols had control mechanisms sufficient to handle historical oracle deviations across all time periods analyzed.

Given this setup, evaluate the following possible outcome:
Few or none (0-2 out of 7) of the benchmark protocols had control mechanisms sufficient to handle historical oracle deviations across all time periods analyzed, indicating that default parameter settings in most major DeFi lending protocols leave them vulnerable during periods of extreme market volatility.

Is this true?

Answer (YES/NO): YES